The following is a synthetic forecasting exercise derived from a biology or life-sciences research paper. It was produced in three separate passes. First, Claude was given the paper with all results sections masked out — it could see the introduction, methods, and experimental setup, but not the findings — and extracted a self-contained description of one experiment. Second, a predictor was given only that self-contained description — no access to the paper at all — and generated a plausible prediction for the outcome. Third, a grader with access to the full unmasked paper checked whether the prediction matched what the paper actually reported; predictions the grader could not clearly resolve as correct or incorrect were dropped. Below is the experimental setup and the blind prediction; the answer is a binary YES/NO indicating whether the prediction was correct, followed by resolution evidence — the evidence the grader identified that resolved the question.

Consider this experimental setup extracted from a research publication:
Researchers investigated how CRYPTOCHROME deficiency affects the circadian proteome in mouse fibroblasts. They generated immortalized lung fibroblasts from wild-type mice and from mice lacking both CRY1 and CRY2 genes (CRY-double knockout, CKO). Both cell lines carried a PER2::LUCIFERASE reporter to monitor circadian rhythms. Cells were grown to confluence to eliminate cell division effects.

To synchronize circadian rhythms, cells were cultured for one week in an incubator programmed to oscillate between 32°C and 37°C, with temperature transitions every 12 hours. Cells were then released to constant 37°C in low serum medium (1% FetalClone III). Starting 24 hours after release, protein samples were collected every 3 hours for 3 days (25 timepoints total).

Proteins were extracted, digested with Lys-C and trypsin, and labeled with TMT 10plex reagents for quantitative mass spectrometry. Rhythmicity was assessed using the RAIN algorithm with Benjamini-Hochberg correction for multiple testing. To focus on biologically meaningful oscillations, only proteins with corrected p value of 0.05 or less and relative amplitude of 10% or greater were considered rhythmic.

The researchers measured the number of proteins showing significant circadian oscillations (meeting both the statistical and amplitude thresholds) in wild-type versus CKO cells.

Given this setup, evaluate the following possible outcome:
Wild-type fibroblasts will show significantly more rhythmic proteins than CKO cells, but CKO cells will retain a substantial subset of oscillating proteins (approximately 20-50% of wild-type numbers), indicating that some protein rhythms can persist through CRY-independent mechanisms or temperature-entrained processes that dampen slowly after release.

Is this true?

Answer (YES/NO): NO